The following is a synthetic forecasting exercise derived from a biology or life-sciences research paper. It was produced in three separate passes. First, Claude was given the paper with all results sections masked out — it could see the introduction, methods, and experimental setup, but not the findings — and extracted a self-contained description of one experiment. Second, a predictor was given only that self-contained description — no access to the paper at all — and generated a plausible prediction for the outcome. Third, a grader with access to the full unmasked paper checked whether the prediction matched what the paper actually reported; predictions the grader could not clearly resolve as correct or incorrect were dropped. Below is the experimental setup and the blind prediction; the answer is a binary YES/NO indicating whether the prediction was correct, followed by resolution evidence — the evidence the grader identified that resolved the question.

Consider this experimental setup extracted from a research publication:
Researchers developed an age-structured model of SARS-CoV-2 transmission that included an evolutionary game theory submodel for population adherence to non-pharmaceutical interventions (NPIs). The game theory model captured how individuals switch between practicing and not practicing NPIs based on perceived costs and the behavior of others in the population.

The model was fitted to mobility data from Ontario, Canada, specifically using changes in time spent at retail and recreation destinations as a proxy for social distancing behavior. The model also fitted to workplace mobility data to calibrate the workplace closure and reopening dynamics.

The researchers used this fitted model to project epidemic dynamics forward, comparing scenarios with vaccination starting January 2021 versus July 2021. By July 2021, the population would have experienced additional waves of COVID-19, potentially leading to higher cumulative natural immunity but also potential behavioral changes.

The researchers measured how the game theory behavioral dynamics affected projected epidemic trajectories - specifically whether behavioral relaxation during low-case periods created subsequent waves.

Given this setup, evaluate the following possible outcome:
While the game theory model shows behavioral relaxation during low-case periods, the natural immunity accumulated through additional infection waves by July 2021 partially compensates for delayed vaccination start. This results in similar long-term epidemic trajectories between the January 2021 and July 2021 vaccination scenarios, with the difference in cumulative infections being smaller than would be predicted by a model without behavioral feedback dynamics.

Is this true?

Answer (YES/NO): NO